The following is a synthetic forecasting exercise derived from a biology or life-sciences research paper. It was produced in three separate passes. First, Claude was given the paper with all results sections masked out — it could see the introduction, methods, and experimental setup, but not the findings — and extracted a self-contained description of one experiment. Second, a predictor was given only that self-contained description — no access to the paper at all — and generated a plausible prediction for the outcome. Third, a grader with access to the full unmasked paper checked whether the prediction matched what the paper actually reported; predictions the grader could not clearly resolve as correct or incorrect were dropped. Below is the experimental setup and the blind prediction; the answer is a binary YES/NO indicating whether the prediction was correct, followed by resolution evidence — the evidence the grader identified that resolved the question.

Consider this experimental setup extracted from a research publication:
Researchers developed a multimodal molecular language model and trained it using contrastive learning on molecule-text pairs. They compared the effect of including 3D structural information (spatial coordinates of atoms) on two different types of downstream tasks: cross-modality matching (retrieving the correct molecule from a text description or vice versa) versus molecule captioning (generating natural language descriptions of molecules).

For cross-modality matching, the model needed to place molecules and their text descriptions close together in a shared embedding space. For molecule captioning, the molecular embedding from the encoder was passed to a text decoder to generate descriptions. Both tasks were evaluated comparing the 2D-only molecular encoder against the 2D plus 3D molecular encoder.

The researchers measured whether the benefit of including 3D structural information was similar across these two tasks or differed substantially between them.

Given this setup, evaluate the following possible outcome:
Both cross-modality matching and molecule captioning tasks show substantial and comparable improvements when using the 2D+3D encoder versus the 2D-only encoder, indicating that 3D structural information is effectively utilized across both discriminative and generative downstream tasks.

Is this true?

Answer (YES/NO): NO